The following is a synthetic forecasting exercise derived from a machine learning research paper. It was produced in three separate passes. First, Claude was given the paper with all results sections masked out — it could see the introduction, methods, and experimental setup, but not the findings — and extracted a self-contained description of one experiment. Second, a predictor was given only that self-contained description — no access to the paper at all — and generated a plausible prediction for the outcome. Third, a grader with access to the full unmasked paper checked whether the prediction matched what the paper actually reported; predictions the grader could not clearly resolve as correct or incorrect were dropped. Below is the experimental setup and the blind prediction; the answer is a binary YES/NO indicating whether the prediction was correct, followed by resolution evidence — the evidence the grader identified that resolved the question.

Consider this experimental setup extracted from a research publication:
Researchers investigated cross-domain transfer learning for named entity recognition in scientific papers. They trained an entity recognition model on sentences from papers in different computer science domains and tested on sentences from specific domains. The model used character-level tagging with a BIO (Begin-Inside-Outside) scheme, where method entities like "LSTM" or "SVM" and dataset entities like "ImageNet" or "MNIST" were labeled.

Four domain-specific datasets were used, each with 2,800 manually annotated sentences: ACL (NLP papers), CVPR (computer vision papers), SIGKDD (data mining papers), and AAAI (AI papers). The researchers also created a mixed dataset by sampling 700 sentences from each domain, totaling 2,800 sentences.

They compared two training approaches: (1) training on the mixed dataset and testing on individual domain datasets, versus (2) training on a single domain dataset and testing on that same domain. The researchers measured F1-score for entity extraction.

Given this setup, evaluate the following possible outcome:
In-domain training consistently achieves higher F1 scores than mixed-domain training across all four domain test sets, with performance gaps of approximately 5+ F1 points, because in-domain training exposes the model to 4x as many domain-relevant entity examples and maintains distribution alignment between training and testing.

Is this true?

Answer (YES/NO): NO